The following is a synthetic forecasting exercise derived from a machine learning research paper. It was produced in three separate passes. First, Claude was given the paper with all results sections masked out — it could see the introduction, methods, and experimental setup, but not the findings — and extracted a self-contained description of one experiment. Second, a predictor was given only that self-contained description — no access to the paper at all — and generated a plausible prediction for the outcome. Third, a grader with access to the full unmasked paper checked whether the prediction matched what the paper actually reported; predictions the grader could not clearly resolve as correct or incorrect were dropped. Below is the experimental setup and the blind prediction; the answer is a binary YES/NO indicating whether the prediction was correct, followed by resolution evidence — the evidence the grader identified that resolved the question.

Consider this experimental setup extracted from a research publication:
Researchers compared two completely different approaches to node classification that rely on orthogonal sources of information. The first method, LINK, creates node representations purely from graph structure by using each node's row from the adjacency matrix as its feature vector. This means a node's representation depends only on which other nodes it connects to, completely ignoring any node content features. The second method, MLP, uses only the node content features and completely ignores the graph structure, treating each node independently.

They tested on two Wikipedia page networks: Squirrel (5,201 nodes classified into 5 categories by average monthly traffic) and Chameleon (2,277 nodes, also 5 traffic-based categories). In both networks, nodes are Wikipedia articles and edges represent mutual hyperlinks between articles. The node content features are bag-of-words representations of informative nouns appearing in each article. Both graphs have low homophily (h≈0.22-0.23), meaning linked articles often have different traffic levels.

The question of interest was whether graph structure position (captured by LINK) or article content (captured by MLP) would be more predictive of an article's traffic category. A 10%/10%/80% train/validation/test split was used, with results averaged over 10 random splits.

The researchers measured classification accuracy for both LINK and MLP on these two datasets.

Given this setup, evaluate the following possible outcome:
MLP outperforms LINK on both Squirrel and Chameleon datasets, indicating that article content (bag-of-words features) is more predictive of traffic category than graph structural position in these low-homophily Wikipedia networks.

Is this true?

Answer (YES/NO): NO